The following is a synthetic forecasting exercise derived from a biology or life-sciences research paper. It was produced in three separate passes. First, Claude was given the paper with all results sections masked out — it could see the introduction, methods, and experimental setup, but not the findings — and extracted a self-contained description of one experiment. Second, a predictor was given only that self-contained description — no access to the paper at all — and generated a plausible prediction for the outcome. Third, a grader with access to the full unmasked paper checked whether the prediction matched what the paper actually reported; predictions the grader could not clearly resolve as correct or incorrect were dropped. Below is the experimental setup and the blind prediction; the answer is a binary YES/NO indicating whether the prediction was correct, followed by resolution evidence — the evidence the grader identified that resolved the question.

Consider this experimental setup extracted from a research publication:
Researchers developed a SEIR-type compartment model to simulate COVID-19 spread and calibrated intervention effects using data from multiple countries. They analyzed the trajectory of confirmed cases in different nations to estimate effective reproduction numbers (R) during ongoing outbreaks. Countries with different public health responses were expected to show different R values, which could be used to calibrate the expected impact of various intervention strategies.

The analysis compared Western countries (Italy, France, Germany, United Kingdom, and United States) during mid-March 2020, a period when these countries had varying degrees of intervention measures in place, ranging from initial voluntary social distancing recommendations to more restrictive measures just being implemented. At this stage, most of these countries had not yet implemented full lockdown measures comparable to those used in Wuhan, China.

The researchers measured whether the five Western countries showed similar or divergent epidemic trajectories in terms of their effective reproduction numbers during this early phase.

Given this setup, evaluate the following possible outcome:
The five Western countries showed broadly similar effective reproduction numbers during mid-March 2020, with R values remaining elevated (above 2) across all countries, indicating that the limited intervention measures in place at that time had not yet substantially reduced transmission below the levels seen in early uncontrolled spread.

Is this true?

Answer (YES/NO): YES